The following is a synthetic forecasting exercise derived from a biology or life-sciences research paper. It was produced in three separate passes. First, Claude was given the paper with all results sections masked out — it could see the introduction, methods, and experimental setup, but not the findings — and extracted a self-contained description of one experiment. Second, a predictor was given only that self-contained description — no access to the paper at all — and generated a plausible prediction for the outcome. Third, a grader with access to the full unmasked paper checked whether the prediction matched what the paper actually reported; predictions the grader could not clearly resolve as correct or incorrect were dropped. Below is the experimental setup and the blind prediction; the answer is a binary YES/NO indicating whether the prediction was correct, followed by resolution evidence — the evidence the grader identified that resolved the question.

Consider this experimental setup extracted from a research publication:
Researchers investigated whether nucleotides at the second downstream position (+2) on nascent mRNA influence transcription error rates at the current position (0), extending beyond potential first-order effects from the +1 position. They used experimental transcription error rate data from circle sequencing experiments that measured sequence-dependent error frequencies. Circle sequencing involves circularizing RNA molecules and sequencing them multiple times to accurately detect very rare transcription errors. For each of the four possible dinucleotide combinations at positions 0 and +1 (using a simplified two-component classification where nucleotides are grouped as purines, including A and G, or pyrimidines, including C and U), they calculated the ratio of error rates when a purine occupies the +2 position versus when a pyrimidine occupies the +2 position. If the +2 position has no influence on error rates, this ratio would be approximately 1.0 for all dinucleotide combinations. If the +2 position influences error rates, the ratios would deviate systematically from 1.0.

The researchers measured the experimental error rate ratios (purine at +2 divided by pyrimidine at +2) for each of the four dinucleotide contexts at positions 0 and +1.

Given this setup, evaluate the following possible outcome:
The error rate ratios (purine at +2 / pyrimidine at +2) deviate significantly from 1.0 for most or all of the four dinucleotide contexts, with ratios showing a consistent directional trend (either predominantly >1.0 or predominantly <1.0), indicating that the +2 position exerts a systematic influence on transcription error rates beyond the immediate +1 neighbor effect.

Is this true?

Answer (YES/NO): YES